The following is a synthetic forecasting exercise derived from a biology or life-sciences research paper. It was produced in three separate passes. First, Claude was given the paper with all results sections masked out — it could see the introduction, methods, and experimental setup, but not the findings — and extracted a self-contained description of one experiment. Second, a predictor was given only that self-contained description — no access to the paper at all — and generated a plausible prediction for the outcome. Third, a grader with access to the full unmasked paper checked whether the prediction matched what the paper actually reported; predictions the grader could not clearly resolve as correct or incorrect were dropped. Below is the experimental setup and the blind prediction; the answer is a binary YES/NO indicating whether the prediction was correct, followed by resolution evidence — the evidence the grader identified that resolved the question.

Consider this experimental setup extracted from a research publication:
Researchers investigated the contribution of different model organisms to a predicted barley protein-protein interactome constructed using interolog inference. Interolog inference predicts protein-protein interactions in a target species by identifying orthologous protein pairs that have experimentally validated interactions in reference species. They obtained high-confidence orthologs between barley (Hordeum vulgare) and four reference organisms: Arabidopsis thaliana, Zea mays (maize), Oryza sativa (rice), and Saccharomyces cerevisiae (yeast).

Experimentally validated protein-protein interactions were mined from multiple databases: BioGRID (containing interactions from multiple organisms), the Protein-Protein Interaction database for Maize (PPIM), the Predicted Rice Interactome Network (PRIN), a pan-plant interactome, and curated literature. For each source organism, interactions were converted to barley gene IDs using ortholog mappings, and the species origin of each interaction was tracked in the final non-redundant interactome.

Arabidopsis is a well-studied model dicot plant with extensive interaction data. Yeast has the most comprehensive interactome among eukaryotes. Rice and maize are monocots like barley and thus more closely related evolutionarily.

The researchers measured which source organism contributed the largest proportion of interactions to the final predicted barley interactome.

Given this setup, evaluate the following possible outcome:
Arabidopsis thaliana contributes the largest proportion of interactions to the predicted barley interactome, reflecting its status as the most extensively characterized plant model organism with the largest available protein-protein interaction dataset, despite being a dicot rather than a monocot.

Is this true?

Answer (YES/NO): YES